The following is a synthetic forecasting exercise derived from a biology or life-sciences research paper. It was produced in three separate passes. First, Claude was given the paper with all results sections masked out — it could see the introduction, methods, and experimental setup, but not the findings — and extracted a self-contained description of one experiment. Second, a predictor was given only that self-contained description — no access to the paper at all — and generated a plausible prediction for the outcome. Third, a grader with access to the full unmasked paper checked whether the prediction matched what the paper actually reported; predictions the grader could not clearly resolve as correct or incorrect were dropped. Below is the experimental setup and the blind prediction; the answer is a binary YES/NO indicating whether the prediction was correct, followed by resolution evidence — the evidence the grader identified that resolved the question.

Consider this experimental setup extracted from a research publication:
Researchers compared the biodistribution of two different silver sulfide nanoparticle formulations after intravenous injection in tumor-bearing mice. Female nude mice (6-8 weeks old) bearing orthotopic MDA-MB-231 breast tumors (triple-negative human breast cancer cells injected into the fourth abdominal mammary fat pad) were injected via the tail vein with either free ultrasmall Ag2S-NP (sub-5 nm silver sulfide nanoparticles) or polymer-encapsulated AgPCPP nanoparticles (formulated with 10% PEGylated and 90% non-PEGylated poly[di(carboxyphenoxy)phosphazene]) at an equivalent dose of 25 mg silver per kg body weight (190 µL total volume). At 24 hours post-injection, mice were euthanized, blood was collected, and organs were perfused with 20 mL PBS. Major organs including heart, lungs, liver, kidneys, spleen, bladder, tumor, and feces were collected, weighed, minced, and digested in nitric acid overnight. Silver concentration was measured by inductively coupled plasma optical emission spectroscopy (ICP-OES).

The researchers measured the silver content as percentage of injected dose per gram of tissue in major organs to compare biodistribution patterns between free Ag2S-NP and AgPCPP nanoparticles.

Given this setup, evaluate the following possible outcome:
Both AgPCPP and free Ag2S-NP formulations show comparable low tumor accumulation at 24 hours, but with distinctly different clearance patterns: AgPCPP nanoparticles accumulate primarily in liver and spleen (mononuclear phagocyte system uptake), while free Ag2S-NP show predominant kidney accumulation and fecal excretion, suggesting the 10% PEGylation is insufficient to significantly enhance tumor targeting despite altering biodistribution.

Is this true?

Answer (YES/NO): NO